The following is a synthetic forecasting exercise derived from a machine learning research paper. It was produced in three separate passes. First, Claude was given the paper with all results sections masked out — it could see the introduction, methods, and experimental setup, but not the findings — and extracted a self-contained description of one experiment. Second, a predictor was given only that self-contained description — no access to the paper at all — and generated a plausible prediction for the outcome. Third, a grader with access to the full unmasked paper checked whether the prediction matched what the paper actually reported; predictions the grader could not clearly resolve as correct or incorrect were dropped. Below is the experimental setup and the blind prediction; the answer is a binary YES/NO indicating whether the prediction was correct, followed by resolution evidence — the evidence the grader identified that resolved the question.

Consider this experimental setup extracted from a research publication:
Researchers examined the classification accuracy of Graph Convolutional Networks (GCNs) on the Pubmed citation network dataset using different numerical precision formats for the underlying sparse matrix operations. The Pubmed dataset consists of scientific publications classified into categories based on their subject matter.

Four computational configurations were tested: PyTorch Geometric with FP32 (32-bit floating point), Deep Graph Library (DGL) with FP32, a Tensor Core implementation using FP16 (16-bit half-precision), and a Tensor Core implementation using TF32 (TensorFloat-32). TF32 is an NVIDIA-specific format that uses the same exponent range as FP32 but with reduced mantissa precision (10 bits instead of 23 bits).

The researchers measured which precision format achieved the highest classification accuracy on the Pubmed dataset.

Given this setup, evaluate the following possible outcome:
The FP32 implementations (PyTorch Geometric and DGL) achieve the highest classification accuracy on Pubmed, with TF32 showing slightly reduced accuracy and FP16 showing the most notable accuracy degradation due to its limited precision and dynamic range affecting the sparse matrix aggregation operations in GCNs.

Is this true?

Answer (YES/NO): NO